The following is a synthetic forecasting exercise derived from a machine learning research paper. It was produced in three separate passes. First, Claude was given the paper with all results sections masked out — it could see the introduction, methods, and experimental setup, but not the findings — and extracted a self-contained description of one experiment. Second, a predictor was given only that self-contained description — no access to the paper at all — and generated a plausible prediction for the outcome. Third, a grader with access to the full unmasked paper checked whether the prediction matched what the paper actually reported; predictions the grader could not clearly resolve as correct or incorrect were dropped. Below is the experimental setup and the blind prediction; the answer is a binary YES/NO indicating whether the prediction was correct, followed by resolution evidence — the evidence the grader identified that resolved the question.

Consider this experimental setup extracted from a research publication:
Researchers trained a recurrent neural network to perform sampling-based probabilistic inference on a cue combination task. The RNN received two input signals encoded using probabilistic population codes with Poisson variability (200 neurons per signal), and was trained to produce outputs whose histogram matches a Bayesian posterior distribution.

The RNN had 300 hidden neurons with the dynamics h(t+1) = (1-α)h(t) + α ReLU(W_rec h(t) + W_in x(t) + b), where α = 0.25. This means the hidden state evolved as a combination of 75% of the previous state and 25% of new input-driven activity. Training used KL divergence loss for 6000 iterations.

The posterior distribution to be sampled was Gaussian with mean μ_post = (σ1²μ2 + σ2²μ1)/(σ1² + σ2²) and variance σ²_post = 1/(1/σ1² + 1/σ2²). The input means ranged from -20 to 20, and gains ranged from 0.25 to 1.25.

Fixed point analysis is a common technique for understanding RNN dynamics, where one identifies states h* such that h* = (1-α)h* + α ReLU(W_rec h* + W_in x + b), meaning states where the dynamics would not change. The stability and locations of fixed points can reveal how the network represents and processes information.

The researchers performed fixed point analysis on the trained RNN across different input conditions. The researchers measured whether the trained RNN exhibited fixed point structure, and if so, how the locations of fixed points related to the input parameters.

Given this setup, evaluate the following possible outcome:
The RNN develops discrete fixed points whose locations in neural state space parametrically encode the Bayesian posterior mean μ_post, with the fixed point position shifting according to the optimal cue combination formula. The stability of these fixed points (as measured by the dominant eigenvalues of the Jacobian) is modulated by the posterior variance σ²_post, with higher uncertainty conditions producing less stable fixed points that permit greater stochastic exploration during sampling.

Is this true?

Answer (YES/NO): NO